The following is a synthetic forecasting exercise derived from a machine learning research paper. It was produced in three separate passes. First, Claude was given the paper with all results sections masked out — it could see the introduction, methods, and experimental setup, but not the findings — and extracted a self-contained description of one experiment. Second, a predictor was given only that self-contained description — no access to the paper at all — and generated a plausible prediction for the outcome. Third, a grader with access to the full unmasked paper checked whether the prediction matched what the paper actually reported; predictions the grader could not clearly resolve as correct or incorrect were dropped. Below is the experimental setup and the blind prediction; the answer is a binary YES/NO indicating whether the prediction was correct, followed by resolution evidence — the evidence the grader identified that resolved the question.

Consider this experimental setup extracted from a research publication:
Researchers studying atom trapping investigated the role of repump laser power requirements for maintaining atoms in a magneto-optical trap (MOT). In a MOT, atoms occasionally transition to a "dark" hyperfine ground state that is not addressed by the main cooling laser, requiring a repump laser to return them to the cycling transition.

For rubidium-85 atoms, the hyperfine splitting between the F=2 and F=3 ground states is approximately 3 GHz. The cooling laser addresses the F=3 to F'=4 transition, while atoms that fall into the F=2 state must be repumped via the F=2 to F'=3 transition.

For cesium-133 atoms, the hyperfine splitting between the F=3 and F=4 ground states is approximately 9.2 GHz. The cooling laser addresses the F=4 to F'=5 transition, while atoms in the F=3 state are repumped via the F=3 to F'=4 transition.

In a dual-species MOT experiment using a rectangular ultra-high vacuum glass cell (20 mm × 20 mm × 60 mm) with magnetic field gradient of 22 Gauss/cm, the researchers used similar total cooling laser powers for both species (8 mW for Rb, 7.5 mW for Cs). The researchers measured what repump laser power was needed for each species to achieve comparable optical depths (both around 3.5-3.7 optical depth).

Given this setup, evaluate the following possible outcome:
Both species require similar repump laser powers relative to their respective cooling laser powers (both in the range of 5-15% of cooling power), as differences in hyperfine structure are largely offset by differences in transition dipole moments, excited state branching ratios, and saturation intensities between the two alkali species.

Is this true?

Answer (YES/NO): NO